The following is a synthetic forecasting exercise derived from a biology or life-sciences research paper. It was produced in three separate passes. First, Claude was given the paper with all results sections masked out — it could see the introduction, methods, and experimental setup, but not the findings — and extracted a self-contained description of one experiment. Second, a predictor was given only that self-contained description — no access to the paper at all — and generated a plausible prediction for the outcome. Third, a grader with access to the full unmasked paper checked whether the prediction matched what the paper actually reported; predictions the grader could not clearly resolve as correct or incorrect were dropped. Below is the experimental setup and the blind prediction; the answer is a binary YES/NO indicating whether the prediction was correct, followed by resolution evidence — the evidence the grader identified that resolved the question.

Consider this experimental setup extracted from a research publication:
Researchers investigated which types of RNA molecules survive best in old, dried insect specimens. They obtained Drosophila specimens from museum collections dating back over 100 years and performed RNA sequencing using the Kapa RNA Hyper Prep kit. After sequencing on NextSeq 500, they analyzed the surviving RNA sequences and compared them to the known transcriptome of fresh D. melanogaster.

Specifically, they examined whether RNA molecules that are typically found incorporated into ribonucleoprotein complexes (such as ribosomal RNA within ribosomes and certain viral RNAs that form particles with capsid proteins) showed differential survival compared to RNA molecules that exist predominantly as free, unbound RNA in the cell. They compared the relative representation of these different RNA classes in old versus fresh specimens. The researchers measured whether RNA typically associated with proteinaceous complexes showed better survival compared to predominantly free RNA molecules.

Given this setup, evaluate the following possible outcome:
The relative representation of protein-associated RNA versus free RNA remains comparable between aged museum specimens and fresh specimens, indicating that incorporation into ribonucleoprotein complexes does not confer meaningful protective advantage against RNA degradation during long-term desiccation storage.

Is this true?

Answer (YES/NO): NO